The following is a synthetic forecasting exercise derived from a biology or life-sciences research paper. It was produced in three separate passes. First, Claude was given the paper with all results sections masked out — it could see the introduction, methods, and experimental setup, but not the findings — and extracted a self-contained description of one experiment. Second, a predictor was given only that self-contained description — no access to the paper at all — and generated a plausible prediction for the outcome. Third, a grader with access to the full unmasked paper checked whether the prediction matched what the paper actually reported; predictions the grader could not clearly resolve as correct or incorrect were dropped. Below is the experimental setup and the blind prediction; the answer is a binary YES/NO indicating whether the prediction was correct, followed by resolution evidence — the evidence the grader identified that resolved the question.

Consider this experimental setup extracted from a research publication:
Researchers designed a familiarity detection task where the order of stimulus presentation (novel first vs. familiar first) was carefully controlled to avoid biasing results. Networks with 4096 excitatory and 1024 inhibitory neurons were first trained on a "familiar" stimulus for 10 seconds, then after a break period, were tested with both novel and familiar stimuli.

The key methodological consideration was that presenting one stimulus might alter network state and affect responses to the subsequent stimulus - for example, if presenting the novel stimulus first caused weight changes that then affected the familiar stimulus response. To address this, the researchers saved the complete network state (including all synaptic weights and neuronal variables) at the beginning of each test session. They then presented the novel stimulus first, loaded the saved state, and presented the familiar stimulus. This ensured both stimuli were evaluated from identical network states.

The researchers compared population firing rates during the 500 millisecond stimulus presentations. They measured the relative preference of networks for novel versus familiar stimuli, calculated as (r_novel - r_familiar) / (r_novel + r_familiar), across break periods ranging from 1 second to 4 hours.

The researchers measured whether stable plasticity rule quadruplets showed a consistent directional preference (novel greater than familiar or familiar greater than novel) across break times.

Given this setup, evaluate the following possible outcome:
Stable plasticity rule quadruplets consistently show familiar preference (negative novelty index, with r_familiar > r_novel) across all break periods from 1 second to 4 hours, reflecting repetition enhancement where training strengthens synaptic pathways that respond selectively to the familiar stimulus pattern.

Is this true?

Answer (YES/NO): NO